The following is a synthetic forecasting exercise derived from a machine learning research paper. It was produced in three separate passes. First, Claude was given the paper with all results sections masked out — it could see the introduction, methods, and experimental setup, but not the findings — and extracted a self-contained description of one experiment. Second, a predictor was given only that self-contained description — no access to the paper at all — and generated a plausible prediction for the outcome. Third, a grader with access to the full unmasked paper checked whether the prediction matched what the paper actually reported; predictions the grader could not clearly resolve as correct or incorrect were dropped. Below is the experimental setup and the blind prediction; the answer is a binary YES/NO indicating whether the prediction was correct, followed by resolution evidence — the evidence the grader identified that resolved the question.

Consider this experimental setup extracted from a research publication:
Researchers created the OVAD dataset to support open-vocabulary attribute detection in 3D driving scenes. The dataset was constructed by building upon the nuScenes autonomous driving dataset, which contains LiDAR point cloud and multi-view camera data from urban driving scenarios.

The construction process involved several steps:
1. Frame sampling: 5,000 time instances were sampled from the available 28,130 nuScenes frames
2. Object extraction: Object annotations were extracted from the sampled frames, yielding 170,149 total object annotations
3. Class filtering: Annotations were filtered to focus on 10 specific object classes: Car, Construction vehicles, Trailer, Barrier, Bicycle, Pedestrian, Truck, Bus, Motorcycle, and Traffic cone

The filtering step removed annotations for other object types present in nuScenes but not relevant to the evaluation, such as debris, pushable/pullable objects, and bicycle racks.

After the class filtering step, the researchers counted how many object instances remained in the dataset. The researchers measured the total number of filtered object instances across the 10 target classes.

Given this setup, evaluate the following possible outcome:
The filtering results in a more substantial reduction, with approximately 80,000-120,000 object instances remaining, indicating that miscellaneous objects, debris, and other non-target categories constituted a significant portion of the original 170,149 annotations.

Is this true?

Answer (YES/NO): YES